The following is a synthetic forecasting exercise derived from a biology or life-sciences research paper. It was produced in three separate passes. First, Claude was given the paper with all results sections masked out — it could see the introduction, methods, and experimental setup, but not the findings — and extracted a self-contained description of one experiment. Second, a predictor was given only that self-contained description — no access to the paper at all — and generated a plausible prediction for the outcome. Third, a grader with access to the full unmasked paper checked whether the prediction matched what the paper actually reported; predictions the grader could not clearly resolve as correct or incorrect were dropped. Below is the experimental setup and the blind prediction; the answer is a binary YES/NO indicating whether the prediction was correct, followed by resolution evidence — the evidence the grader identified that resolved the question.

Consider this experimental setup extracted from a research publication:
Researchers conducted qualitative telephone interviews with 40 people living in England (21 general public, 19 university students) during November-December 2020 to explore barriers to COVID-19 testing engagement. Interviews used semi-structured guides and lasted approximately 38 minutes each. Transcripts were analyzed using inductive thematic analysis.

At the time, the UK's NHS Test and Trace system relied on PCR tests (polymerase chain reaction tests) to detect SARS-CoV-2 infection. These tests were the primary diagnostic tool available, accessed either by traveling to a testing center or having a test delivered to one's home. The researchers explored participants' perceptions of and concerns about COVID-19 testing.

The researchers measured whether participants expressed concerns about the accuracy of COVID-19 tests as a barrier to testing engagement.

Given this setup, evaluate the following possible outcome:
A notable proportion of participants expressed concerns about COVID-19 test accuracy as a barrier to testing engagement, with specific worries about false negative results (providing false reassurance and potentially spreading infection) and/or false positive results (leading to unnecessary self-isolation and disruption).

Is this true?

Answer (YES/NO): YES